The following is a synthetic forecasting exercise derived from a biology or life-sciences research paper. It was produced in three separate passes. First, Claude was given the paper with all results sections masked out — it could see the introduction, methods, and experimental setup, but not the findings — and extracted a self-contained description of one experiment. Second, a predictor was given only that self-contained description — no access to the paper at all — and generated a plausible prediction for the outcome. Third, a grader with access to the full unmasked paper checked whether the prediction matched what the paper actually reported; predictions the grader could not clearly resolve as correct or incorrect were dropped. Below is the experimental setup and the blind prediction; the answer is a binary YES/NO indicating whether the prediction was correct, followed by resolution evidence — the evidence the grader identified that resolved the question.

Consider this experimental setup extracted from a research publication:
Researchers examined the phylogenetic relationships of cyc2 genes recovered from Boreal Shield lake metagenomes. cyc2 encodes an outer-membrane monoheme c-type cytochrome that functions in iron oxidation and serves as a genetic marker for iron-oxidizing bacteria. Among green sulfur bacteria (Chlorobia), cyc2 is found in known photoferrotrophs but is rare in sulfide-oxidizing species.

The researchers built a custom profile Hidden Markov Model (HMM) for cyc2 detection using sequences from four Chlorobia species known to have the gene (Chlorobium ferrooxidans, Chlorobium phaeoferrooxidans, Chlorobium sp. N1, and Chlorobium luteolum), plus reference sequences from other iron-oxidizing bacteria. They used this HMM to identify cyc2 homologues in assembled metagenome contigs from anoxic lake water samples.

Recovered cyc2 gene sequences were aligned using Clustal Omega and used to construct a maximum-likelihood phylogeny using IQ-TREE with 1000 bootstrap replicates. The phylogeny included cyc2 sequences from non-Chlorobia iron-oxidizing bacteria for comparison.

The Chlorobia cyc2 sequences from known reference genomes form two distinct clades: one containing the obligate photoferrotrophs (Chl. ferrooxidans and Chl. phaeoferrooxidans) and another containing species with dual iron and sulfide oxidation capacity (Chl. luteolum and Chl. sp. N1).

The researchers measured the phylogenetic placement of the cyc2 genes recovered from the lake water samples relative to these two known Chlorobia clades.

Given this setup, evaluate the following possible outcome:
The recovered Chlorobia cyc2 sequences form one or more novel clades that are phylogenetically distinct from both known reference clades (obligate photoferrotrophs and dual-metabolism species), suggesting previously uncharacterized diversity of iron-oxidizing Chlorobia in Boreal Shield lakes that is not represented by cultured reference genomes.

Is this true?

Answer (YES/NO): YES